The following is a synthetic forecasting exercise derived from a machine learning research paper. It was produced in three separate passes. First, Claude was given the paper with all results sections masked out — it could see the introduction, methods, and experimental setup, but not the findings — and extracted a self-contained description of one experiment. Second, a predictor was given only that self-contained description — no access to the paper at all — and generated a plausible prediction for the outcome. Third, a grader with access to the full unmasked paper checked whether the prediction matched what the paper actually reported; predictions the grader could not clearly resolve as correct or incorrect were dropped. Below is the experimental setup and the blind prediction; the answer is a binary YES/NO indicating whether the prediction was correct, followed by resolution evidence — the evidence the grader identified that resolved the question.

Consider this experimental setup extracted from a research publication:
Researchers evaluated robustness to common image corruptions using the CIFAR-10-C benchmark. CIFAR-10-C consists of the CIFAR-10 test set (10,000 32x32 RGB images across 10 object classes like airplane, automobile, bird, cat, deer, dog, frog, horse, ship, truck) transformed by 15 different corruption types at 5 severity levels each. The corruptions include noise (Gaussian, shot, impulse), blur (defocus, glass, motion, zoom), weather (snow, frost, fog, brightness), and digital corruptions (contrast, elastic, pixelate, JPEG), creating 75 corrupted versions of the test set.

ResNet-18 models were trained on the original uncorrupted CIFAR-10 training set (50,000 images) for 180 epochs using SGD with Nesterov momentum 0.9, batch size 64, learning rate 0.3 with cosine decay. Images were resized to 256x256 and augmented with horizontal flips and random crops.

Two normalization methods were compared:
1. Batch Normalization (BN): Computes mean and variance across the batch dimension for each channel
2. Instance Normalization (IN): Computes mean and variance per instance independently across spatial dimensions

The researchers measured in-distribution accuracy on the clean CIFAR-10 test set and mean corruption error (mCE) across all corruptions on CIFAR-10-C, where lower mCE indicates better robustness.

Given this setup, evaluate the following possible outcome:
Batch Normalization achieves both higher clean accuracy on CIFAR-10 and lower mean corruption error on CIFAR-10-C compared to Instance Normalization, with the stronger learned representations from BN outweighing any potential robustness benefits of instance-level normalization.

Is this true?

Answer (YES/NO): NO